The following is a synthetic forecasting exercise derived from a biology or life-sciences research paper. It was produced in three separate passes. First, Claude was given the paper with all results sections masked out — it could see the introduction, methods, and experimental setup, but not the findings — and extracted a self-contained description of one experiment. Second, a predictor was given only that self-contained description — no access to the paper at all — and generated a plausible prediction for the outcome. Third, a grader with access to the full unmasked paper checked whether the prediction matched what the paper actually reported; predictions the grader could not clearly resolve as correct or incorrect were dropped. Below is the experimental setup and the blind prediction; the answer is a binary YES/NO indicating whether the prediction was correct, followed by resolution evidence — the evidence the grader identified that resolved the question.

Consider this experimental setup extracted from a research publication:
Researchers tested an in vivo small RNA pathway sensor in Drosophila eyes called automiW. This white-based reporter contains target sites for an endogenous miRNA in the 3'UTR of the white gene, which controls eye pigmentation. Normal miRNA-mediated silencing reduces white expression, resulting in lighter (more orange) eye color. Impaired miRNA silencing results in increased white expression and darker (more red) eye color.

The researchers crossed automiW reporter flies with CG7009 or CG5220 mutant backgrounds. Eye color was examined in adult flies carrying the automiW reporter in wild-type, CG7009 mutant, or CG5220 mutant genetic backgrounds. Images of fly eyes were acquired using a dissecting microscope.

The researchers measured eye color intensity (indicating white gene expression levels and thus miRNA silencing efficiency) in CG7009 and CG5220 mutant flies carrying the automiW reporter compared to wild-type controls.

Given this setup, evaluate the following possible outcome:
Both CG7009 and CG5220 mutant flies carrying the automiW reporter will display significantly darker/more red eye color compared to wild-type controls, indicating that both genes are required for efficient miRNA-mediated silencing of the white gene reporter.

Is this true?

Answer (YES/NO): YES